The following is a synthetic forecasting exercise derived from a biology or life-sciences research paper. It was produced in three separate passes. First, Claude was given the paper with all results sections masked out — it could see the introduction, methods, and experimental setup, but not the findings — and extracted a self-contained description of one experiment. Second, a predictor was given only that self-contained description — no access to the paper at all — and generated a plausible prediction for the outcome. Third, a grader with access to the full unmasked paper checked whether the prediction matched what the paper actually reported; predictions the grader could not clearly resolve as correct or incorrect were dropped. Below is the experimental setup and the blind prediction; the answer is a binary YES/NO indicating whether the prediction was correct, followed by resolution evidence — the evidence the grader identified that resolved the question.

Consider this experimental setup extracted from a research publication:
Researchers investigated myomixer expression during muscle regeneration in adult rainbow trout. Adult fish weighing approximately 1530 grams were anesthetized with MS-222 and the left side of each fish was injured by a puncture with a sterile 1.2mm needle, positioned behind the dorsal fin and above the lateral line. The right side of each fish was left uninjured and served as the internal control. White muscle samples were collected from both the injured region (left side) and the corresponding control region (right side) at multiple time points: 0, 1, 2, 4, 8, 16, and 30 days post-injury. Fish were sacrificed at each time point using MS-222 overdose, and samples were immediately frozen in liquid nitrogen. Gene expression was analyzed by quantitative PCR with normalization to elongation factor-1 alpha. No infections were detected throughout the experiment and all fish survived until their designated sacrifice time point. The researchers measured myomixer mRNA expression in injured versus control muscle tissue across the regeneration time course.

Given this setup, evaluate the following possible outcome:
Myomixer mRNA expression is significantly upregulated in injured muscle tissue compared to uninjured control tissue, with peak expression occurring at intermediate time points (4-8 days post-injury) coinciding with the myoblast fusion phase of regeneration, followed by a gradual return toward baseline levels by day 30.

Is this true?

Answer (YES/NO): NO